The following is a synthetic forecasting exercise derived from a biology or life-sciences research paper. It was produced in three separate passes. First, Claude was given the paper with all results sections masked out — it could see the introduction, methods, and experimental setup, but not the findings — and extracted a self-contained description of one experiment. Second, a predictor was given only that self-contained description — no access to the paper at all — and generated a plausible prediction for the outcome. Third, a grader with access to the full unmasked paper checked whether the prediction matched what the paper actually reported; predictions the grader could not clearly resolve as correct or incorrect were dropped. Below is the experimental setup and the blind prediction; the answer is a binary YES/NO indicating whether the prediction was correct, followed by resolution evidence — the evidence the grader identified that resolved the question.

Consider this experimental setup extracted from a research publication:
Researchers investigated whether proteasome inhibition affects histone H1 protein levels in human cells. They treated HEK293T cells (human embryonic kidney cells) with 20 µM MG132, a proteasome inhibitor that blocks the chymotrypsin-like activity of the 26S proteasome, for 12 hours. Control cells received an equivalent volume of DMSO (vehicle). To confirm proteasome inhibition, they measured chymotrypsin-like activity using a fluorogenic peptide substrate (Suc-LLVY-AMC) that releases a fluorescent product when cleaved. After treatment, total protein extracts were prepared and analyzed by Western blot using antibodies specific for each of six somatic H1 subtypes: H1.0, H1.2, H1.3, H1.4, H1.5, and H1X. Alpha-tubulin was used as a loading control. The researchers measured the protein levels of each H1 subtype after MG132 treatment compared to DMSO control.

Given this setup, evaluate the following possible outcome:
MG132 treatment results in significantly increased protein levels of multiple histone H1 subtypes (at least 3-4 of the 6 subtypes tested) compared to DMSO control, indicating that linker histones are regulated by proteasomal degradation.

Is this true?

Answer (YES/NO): YES